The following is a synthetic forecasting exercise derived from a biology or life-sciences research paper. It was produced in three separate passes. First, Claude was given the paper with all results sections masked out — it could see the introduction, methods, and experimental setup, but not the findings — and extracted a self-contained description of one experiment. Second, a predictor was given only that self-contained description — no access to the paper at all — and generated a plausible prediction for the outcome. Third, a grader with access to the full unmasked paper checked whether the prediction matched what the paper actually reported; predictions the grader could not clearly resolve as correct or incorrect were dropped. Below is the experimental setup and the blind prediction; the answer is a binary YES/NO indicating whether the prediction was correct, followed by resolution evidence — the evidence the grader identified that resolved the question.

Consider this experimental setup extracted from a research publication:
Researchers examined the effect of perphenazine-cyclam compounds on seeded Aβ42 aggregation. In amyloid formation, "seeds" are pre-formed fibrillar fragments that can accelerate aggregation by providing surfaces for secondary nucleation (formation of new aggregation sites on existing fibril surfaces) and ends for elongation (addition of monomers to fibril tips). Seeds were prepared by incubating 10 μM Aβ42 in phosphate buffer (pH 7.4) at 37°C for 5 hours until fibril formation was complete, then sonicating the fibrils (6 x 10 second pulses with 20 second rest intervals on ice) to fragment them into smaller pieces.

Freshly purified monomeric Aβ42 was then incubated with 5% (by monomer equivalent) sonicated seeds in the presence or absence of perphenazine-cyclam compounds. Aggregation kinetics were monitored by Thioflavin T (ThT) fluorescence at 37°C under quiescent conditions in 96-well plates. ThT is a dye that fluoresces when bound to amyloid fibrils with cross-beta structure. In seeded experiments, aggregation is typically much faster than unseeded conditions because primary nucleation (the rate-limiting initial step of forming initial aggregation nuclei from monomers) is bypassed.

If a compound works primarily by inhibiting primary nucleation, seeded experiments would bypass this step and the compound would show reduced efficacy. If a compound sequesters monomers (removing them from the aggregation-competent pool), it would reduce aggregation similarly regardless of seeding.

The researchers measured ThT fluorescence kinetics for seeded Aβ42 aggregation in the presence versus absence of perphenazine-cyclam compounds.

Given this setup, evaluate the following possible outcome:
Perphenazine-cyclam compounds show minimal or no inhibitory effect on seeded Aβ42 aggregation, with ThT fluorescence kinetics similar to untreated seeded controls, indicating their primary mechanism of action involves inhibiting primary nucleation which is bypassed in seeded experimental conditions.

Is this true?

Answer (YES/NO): NO